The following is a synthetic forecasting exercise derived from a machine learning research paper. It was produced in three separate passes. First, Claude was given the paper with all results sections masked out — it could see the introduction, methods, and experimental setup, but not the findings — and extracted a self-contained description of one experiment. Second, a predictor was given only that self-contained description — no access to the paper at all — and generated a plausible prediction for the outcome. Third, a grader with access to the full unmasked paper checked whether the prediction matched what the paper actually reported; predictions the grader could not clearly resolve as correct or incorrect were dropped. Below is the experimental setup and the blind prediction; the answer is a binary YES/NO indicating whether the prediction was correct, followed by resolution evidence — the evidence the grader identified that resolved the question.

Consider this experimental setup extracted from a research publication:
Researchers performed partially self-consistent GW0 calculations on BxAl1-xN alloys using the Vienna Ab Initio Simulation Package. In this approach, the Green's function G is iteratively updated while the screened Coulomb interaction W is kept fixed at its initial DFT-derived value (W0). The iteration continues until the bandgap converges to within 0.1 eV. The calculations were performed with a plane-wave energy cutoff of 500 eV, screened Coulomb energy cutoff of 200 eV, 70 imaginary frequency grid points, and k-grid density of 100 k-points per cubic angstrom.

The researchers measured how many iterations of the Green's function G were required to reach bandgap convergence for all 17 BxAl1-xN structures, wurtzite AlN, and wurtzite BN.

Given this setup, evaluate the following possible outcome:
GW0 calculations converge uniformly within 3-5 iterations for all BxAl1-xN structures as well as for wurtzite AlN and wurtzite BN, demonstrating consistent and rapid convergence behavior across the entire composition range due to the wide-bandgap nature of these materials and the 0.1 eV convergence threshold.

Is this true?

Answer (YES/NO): YES